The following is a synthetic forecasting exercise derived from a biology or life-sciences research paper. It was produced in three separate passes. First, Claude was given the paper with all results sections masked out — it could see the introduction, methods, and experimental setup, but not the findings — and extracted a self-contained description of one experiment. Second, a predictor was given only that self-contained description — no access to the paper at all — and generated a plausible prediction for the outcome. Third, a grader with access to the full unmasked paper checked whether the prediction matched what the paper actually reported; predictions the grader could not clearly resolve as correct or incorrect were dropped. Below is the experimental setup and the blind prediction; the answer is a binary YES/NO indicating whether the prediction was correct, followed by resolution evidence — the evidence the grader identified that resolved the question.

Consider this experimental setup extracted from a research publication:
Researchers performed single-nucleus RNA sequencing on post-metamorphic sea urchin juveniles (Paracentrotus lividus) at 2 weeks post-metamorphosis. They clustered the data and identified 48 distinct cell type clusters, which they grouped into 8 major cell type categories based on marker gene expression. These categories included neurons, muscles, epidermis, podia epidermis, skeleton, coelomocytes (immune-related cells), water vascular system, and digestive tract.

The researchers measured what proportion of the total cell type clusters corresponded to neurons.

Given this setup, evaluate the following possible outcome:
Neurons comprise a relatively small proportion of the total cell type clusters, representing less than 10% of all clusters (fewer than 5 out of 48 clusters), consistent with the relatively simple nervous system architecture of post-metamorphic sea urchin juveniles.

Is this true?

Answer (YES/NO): NO